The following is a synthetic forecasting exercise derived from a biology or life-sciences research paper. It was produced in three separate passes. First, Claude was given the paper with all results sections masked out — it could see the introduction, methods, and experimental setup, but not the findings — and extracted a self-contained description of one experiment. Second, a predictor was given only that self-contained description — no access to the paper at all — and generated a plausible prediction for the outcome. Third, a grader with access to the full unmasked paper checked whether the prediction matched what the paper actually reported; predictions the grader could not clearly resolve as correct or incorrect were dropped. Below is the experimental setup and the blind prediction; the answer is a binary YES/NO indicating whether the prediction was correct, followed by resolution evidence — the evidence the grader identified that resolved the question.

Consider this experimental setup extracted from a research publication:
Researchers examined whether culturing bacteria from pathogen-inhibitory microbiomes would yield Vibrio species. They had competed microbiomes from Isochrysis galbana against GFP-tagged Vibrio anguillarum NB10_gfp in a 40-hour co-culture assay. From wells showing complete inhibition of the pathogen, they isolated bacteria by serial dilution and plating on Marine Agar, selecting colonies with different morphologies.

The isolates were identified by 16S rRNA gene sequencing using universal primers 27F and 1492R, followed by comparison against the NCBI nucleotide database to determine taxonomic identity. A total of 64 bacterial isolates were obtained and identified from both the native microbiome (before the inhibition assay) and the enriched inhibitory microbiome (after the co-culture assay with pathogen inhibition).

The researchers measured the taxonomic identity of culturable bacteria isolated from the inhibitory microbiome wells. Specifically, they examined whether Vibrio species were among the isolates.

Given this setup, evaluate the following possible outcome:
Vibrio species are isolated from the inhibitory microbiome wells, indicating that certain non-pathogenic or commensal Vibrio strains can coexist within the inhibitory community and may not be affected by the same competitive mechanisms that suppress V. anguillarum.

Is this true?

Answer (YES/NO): YES